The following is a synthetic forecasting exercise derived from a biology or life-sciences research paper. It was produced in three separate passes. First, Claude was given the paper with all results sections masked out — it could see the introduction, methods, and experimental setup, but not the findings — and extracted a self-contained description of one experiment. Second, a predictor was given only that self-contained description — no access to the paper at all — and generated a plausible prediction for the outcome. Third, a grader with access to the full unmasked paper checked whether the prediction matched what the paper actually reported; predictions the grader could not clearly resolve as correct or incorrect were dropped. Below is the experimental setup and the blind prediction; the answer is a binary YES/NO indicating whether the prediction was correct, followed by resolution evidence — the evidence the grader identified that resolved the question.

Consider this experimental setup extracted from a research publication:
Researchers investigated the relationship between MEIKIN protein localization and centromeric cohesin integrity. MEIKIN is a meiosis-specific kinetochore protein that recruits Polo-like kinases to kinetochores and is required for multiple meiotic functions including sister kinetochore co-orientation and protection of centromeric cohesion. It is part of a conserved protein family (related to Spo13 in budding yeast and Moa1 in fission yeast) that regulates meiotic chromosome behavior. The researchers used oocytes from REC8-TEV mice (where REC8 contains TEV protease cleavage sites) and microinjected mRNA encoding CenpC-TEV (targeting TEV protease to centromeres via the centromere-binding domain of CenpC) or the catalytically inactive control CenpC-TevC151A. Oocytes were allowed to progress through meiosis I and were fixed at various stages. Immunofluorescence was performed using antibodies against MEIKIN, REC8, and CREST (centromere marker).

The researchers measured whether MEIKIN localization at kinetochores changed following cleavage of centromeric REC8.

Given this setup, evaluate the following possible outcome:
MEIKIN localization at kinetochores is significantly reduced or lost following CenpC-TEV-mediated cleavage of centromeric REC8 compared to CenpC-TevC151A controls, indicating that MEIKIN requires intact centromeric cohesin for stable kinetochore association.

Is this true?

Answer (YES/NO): NO